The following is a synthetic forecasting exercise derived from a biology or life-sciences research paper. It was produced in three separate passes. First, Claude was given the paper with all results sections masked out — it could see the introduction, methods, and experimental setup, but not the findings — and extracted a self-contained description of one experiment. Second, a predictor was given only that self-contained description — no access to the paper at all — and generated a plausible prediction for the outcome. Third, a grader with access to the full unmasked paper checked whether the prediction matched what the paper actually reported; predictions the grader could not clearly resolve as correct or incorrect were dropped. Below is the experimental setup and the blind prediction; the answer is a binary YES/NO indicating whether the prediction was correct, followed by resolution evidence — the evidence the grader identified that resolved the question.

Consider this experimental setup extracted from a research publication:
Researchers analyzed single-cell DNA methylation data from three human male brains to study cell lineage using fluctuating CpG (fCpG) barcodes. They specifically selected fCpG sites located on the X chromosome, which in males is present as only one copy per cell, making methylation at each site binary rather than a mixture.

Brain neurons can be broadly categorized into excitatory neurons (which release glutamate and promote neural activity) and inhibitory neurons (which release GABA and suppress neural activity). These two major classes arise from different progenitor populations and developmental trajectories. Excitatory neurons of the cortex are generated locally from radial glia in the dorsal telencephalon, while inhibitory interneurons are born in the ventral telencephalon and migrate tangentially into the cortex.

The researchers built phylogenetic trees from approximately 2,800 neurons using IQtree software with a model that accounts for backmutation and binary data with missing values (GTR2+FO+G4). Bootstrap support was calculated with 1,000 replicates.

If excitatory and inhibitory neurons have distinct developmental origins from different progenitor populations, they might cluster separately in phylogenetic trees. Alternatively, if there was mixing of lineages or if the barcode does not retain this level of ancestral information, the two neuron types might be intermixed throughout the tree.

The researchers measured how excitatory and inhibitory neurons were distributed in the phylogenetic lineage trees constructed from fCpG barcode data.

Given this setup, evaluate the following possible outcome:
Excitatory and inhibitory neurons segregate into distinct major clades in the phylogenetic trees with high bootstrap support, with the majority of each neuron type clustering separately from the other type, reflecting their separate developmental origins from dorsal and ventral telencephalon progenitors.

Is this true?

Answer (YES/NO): NO